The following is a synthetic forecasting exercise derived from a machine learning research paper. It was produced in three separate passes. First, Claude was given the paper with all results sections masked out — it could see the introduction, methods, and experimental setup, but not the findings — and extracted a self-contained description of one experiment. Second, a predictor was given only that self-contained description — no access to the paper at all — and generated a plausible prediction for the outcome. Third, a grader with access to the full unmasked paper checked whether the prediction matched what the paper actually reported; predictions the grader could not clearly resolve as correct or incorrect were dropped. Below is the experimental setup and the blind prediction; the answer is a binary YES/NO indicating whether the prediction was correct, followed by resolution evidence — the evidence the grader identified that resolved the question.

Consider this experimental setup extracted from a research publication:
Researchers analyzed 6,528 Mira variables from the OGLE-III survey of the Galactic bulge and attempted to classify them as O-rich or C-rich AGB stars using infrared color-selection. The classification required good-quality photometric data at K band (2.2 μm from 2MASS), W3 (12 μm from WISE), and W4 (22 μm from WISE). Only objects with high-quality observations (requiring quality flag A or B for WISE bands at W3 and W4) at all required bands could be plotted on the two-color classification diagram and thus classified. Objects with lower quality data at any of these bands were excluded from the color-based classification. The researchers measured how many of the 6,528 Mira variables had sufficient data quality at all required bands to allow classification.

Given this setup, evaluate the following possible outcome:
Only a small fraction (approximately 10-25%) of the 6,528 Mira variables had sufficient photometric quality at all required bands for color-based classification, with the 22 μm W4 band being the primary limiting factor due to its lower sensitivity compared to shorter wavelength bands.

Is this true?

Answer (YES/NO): NO